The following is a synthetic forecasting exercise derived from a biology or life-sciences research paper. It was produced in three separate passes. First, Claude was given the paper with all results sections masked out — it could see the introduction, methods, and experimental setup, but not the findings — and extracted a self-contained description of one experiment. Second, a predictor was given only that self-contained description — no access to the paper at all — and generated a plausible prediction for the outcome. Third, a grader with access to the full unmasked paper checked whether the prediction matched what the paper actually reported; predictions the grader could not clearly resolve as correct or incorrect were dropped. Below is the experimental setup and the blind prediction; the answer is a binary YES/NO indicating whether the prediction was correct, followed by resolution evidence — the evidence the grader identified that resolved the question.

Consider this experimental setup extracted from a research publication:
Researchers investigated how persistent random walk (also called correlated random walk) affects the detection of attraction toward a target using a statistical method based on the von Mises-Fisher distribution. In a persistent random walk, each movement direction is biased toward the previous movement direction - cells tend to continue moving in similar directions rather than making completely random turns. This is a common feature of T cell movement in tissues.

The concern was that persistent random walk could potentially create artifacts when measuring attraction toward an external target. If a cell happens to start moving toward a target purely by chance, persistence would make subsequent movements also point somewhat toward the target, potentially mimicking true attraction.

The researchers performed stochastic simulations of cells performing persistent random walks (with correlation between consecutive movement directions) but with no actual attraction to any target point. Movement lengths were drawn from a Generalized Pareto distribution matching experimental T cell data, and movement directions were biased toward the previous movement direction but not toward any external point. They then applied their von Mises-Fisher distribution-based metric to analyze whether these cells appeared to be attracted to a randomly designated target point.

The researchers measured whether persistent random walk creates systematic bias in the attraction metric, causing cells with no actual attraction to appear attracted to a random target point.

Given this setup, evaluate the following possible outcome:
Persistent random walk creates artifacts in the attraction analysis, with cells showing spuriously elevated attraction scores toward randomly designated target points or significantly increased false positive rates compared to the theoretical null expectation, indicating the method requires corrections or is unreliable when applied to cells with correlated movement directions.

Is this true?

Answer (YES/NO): YES